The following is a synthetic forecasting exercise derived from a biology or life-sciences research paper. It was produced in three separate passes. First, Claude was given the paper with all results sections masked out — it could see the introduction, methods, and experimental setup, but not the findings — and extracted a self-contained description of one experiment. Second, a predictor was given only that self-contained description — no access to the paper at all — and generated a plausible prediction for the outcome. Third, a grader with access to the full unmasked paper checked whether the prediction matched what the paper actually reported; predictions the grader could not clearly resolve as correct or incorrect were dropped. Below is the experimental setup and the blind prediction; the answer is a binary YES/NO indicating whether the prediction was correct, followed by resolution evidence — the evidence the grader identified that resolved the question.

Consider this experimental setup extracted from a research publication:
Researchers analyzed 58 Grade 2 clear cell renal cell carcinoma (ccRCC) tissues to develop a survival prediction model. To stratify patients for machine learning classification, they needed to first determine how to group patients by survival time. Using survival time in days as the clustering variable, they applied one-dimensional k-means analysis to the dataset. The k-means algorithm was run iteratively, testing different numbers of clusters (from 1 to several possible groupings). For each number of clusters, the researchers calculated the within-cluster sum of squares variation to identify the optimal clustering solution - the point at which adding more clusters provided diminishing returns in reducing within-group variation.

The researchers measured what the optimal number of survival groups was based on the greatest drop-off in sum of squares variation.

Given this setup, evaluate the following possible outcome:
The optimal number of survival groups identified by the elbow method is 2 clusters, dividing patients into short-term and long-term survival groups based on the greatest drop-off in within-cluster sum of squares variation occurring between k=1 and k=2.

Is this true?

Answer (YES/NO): YES